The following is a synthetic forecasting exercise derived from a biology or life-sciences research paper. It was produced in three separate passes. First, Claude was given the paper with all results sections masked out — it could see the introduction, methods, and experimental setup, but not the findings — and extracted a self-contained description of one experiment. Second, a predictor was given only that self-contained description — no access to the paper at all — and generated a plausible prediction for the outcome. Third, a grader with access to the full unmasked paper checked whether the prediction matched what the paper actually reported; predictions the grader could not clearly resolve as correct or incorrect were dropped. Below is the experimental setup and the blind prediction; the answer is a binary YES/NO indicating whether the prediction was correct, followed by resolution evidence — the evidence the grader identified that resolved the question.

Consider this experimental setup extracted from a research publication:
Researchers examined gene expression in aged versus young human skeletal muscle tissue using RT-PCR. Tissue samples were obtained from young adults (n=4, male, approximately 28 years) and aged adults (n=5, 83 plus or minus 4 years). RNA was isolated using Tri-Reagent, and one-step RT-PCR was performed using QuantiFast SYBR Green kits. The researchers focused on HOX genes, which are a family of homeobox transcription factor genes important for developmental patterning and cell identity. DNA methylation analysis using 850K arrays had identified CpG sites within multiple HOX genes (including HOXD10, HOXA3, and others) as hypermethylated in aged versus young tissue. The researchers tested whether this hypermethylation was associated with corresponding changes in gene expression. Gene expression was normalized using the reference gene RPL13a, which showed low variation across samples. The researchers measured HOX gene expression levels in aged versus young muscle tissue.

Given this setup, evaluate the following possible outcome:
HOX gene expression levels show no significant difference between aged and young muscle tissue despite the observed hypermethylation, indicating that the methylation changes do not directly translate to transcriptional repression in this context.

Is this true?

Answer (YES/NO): NO